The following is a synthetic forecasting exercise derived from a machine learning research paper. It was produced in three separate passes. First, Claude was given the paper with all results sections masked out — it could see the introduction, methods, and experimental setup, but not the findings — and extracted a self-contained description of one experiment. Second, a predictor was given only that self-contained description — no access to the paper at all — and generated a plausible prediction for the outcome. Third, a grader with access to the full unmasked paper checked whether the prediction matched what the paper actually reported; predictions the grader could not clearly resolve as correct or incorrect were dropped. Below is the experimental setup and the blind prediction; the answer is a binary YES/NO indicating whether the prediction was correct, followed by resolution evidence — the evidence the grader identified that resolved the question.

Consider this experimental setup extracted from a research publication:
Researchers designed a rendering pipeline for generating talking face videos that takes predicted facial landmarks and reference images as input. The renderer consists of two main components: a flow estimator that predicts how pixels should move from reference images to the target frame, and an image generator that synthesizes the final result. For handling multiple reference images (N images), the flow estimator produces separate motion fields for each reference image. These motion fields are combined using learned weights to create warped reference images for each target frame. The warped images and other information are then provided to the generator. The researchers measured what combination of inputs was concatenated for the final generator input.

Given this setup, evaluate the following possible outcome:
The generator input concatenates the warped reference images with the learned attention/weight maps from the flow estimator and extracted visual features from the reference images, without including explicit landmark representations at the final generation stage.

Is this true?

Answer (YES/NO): NO